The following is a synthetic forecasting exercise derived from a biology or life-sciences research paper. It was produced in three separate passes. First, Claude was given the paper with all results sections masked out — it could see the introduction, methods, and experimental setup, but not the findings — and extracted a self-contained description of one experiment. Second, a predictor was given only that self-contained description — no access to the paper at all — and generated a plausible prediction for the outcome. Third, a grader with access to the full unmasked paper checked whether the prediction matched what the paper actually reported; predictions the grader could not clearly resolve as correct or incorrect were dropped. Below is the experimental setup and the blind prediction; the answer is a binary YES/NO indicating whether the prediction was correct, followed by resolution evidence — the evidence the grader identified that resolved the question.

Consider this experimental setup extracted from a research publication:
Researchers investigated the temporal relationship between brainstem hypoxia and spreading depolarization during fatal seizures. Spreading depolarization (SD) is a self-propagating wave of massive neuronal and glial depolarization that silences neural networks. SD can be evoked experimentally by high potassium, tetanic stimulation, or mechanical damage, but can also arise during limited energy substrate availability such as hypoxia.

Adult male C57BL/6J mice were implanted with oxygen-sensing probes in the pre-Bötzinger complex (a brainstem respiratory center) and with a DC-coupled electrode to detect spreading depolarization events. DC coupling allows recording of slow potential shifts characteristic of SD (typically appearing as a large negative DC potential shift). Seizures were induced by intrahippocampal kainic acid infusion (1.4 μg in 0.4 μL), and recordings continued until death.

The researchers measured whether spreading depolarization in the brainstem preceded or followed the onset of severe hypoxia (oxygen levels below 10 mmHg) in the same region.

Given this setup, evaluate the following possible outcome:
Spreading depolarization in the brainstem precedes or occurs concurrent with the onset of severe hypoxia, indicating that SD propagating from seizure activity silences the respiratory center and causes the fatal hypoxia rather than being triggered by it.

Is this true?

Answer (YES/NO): NO